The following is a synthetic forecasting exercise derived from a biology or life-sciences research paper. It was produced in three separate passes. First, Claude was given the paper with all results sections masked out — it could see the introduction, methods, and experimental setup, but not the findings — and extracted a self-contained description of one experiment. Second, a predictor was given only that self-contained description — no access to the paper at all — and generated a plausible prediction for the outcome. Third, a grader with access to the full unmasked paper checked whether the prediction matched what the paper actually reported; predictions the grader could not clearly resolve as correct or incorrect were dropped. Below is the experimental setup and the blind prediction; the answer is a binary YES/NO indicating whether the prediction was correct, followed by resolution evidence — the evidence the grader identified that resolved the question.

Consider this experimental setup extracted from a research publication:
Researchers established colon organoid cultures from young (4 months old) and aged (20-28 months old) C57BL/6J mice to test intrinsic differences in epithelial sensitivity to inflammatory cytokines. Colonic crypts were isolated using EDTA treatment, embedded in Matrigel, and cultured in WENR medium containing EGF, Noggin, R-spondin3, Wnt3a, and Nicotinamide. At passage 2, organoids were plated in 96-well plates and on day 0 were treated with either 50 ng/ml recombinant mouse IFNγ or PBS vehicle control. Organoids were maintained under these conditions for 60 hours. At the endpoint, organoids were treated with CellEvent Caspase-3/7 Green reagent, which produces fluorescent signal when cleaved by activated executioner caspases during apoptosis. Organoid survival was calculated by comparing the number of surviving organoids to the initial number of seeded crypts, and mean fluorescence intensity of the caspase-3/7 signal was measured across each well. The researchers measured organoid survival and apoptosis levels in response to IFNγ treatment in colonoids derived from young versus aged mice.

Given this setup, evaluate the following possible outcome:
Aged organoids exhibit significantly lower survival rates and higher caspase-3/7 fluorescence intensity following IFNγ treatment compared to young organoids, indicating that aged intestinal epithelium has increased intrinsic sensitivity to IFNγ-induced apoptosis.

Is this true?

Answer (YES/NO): YES